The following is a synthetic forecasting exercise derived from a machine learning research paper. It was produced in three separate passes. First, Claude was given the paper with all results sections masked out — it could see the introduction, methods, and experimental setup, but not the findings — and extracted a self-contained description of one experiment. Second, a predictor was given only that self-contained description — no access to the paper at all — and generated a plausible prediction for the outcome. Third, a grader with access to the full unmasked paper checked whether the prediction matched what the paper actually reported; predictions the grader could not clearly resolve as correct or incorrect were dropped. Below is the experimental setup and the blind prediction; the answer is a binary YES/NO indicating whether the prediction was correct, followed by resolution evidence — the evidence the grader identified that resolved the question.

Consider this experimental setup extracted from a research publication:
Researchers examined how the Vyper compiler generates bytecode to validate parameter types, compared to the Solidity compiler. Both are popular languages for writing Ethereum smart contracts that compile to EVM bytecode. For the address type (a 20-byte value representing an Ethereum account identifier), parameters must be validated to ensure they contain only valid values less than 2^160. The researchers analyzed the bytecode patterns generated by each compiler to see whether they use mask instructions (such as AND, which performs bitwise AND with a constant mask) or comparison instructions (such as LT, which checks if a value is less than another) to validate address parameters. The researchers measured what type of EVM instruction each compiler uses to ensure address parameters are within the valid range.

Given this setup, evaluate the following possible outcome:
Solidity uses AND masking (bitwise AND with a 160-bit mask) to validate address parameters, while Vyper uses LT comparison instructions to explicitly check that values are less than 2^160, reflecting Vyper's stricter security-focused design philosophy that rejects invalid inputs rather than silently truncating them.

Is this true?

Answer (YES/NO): YES